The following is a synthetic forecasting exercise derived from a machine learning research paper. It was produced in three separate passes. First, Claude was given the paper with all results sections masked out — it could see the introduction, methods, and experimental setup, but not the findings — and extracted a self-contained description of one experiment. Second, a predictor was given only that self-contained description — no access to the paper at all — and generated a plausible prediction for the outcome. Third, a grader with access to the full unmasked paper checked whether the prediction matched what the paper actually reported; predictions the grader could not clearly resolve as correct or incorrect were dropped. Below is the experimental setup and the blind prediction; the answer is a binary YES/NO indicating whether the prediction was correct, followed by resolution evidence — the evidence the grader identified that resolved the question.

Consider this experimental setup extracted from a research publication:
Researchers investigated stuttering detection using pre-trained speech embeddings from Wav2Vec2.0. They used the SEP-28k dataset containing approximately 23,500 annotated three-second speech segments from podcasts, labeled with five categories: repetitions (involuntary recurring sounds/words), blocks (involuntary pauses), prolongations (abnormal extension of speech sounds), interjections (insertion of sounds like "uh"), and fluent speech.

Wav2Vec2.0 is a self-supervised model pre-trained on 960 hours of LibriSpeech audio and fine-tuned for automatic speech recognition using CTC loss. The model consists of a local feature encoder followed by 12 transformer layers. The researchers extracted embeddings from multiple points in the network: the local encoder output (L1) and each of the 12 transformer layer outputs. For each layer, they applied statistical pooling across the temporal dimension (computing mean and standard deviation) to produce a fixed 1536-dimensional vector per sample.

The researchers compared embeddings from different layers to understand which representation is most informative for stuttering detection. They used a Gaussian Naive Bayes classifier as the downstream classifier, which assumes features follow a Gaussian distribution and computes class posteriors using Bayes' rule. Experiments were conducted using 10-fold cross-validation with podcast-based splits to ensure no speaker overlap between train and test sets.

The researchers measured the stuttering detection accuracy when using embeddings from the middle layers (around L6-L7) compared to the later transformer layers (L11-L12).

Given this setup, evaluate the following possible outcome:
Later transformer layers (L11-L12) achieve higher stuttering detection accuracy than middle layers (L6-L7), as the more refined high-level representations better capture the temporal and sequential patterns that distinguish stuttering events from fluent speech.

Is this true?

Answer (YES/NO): YES